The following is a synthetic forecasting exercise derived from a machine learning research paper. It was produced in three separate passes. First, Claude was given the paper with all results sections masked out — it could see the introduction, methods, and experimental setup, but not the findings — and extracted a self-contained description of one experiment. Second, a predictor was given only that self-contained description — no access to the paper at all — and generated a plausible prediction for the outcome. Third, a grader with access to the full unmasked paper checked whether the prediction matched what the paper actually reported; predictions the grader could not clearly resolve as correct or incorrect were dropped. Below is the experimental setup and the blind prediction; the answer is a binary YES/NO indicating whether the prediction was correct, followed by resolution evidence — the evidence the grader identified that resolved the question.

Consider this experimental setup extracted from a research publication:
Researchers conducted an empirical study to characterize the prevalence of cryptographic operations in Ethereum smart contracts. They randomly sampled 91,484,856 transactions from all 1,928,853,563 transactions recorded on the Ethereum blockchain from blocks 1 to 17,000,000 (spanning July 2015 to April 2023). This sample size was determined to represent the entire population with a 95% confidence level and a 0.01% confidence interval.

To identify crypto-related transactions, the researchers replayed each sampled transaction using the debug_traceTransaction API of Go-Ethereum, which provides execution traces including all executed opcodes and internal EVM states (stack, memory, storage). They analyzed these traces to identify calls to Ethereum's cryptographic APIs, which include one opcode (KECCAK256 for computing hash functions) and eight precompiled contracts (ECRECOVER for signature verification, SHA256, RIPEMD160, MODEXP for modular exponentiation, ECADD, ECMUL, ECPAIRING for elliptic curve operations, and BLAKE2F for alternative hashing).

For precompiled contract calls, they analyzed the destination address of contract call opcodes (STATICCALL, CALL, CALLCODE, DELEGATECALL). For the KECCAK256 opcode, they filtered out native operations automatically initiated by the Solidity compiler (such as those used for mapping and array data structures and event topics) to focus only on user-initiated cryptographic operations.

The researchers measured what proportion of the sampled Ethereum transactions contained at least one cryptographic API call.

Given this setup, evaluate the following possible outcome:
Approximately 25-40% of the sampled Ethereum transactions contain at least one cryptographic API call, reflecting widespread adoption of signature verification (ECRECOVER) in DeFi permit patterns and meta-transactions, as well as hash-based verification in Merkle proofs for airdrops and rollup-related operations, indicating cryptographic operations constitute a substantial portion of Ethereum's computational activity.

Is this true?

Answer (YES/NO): NO